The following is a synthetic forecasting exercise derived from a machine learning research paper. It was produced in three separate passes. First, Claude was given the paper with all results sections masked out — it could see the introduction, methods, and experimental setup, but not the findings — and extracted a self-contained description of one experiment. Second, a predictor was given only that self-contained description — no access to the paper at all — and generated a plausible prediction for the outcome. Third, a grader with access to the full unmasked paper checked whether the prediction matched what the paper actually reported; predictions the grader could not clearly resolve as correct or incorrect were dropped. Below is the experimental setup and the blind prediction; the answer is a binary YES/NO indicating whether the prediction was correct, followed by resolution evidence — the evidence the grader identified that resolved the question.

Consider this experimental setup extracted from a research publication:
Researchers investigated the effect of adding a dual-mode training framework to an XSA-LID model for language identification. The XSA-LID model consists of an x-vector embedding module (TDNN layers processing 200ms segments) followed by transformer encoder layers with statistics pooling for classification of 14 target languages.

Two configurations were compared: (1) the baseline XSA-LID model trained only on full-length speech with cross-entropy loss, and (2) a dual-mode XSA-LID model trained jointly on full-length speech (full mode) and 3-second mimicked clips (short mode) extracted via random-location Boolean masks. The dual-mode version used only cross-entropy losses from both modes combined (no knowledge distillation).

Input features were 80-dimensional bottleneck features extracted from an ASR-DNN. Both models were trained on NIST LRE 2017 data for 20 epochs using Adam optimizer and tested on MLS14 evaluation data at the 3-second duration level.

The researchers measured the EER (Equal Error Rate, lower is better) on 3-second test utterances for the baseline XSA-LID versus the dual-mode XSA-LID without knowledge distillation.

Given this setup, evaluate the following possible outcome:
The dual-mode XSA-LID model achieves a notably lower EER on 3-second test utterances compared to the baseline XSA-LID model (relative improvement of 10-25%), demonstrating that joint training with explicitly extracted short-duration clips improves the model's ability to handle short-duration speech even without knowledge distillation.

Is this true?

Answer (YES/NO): NO